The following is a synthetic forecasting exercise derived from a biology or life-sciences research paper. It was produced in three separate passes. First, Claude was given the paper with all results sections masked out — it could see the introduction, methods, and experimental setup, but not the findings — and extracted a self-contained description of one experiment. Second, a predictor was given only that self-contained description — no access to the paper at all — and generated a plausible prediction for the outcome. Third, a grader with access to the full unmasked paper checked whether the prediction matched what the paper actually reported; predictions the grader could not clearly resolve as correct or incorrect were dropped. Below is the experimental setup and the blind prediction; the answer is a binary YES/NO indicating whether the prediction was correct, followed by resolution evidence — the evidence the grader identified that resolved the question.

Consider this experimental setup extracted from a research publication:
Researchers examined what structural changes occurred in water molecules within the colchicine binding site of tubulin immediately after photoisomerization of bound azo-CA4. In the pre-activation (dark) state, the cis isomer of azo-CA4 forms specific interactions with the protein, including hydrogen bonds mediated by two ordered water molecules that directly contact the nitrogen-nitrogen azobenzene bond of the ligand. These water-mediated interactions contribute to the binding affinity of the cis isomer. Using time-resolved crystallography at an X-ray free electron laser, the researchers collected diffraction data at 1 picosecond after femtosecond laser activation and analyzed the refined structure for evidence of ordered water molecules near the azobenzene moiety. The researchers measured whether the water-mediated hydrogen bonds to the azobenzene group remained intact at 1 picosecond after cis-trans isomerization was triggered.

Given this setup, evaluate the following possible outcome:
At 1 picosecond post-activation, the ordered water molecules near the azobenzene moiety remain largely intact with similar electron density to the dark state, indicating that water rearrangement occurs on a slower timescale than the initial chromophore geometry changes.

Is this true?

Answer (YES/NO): NO